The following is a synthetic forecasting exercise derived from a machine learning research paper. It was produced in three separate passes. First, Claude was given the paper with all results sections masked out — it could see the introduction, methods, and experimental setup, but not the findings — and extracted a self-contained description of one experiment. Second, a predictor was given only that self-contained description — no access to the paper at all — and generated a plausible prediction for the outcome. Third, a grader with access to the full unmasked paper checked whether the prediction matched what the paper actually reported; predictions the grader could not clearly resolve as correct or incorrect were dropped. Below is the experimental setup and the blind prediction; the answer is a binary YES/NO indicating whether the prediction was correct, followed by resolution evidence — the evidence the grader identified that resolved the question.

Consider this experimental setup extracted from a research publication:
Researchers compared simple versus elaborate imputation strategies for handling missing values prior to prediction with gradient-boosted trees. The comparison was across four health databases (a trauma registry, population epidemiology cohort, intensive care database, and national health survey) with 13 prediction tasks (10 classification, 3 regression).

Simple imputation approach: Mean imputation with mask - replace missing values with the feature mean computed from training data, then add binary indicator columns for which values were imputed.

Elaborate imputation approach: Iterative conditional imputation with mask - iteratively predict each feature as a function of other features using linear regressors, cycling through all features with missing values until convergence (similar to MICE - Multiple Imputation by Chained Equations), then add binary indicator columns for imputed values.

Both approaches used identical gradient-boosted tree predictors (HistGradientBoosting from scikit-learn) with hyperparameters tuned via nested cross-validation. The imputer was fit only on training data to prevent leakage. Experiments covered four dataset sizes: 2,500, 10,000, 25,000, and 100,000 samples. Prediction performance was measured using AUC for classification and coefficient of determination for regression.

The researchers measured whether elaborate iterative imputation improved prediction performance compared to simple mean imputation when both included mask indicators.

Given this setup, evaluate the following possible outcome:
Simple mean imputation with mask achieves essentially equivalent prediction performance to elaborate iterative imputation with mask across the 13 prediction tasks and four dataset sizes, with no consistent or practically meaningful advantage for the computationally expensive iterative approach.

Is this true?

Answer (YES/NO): YES